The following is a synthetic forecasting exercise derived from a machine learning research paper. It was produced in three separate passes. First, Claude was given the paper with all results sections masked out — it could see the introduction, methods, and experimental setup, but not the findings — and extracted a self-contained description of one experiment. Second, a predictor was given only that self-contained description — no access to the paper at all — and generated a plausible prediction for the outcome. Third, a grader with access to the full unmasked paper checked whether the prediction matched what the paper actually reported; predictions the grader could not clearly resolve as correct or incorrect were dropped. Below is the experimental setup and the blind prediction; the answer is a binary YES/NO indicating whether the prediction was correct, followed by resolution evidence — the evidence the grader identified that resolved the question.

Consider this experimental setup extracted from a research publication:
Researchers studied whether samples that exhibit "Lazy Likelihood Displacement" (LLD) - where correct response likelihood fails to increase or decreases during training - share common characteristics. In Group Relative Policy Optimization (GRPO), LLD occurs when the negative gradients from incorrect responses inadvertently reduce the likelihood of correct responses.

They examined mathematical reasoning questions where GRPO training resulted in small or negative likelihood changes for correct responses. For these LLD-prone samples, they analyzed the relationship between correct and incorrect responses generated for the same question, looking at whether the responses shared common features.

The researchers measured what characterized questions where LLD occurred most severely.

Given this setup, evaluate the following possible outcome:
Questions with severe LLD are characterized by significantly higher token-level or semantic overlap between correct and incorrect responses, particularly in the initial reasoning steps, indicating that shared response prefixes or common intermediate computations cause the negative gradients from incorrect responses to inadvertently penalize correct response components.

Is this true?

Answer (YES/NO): YES